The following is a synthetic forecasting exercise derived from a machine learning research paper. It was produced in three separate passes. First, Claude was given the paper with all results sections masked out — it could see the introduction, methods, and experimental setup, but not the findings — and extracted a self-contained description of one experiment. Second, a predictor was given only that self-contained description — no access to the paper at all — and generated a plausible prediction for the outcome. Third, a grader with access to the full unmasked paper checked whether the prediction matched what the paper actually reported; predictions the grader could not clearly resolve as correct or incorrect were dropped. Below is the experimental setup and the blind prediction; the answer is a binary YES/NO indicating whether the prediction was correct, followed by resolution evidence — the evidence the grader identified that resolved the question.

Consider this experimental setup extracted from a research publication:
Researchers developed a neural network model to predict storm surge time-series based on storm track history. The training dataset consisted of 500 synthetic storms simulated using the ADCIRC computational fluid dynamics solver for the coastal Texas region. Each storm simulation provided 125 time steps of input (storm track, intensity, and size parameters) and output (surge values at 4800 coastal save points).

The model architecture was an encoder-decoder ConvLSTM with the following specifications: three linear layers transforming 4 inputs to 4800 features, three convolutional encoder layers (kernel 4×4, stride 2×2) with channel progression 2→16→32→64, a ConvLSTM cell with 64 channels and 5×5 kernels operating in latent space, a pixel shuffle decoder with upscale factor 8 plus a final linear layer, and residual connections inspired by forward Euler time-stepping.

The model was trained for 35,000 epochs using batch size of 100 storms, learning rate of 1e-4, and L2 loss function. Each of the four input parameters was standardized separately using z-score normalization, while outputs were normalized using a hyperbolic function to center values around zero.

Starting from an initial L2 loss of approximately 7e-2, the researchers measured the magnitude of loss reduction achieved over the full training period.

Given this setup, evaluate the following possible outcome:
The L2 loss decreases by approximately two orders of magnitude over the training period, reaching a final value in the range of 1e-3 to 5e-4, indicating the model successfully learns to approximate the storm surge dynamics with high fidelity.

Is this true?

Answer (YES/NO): NO